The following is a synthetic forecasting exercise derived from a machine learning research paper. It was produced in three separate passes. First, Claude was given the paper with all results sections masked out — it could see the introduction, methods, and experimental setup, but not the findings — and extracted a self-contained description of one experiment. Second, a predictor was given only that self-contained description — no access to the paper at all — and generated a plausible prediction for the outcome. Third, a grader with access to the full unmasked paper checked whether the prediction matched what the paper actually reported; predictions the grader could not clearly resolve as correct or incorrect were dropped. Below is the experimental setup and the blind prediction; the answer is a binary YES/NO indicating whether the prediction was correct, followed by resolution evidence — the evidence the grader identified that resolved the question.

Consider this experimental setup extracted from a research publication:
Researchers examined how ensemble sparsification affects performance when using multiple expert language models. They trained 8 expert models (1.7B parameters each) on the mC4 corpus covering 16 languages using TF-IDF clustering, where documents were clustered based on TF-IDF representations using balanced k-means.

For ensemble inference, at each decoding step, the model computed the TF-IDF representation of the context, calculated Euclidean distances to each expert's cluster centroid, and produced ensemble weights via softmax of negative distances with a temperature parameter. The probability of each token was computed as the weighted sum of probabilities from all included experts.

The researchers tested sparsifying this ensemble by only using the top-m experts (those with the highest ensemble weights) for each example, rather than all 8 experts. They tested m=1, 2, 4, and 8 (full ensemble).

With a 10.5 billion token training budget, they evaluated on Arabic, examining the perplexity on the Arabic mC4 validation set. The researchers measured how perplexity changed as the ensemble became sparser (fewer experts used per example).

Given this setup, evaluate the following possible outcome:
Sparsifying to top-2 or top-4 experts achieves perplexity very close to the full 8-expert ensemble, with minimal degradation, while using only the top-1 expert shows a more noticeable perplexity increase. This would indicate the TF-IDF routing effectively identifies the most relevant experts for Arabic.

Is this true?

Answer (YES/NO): NO